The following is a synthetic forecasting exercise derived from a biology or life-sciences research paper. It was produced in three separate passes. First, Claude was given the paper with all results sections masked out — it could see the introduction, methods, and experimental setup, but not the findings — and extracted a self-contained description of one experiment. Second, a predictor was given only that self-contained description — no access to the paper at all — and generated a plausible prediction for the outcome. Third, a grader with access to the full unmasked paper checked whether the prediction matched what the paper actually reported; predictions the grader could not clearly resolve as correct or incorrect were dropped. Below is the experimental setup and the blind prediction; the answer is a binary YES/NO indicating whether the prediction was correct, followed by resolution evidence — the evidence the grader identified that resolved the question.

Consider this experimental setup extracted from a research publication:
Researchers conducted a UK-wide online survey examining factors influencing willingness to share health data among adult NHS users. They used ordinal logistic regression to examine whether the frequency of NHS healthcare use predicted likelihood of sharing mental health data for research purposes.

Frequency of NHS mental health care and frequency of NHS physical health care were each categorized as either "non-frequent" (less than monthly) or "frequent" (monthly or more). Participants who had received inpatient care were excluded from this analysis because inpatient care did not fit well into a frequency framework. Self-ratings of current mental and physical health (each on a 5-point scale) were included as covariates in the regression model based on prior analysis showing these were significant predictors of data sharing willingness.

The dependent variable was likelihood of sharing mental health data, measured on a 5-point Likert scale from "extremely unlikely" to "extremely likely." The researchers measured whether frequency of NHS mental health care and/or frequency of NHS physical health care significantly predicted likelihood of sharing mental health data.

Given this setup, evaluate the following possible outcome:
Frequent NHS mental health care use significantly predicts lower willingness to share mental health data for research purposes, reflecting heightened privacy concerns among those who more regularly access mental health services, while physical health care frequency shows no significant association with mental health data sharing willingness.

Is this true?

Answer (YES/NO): NO